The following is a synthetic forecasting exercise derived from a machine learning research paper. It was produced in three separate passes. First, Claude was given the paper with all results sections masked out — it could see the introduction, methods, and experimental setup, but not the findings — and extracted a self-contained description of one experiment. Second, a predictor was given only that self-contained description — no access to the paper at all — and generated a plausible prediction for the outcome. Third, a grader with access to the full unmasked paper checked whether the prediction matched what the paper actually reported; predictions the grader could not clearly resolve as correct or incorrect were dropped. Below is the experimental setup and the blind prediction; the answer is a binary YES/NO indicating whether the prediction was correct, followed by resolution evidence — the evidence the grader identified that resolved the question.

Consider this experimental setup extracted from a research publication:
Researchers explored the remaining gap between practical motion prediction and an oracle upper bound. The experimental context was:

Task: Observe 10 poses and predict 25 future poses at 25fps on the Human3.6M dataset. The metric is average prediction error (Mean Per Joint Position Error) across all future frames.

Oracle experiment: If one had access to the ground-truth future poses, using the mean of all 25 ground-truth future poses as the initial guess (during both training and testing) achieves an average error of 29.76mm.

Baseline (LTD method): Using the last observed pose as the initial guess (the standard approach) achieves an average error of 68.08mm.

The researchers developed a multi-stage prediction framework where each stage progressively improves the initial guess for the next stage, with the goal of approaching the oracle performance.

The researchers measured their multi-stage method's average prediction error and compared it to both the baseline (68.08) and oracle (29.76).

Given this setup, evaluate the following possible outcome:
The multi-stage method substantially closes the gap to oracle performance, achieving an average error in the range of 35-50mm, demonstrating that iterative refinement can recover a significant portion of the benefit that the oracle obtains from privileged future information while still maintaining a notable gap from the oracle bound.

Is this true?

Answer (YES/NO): NO